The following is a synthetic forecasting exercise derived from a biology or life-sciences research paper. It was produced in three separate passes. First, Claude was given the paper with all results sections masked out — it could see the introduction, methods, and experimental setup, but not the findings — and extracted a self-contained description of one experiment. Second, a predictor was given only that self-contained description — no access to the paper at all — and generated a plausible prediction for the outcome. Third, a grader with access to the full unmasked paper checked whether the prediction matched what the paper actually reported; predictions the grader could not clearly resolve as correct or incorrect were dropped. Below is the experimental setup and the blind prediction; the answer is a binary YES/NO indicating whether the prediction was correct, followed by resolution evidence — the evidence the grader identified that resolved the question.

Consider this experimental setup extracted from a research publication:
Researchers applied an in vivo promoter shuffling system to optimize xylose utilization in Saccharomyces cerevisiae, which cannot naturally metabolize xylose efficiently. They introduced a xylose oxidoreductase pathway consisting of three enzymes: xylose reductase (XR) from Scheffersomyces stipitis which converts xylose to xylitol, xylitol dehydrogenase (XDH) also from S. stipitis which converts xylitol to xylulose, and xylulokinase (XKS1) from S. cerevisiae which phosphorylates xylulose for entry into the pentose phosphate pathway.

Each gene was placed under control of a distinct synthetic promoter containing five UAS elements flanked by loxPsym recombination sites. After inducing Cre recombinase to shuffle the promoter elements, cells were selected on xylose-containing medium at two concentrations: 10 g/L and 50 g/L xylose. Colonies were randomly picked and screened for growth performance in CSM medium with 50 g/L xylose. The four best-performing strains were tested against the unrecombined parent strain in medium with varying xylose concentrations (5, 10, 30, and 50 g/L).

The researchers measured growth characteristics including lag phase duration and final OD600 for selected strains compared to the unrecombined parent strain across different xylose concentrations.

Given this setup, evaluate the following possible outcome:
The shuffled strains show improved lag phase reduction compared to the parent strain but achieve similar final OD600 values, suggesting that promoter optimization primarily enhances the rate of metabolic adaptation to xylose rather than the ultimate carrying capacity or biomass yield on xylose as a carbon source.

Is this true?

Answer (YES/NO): NO